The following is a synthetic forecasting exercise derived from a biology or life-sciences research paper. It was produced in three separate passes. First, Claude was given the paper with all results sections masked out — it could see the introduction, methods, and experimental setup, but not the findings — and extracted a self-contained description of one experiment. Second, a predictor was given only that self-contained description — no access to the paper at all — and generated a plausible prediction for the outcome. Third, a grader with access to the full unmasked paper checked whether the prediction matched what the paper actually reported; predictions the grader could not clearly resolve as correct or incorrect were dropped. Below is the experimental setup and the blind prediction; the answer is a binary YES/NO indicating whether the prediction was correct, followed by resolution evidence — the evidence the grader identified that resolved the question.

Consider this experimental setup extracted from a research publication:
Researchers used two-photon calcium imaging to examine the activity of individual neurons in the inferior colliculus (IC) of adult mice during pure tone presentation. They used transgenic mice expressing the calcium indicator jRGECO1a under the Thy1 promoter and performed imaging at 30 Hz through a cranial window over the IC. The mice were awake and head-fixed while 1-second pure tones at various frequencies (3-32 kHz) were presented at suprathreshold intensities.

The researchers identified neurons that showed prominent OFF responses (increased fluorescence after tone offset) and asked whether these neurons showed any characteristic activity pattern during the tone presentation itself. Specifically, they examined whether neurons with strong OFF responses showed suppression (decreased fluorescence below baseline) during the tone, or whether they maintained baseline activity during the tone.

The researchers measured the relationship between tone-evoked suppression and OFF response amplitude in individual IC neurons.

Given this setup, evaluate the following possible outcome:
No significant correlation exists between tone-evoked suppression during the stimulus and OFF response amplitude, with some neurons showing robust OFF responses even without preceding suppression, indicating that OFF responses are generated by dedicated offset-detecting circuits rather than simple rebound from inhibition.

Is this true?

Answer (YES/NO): NO